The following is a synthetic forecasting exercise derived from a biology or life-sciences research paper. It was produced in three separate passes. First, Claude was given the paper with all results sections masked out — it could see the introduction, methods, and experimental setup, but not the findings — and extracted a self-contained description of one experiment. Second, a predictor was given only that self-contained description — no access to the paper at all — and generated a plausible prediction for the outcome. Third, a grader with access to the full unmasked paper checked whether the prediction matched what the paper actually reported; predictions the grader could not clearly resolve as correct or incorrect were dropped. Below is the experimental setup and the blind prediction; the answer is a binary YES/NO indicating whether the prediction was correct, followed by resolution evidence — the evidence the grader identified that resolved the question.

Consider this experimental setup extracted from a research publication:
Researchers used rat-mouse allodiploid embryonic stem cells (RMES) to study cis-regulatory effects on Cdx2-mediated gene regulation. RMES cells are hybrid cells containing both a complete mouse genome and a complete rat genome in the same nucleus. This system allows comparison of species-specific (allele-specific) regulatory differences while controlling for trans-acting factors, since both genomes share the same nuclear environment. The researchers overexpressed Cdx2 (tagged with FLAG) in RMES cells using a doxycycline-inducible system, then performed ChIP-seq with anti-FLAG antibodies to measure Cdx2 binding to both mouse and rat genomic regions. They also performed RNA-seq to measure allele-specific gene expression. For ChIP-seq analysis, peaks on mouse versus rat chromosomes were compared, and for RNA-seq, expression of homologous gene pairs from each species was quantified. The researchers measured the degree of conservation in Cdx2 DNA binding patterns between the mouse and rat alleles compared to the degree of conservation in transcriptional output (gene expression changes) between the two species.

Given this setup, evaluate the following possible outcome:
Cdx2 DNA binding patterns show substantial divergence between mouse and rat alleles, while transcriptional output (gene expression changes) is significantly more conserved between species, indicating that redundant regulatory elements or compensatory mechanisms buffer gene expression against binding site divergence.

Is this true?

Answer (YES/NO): YES